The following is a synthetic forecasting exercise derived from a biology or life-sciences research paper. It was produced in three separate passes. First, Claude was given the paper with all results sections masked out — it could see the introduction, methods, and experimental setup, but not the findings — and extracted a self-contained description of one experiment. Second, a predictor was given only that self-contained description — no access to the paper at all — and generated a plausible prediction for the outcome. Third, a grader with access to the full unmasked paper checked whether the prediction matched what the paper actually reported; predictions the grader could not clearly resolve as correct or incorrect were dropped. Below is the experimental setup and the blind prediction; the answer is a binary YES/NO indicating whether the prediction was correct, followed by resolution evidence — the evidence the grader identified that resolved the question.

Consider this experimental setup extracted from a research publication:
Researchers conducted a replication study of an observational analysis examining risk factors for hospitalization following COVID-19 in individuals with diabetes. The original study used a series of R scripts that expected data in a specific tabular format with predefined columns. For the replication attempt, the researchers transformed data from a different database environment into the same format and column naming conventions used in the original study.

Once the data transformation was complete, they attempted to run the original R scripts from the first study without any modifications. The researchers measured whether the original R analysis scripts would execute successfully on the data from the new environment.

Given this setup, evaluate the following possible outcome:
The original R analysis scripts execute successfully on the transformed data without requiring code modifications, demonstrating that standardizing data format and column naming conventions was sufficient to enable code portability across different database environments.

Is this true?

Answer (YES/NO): NO